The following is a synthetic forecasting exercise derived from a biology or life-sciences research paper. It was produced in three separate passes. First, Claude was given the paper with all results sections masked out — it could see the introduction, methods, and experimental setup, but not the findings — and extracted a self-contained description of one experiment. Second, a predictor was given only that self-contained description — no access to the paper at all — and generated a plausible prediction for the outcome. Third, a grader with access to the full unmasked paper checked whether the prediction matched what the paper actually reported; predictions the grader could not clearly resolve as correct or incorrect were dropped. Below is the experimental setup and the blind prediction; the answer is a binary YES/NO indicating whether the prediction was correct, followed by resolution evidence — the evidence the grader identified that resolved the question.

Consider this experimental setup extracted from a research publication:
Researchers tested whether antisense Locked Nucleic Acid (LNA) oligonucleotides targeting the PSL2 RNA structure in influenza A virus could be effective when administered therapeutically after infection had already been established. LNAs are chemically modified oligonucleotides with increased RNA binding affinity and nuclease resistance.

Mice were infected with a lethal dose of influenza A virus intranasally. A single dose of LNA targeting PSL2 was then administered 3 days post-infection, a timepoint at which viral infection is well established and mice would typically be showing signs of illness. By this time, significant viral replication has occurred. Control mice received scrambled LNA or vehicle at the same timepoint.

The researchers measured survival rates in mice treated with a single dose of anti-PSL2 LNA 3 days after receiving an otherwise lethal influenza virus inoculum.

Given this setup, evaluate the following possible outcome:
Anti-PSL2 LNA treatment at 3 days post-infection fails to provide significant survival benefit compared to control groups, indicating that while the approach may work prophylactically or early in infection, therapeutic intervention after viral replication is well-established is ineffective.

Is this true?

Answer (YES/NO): NO